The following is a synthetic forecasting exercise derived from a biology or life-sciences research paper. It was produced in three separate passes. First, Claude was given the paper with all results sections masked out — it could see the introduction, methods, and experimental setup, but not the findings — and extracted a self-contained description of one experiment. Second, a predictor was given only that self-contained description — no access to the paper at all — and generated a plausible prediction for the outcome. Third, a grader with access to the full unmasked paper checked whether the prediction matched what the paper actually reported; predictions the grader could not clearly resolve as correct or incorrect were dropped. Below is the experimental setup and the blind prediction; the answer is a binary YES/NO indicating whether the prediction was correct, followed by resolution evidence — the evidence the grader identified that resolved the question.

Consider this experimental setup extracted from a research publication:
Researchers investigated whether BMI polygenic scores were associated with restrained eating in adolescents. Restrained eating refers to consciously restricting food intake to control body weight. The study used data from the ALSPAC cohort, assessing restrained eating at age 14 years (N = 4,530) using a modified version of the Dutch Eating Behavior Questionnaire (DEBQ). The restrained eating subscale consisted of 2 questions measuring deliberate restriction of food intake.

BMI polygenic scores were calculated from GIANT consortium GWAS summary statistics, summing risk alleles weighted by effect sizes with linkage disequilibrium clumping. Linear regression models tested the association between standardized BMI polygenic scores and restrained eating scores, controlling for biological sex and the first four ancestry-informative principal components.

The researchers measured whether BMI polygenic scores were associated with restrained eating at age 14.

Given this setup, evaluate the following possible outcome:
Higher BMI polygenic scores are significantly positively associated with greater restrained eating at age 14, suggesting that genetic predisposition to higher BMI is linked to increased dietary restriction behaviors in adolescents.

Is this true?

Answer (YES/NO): YES